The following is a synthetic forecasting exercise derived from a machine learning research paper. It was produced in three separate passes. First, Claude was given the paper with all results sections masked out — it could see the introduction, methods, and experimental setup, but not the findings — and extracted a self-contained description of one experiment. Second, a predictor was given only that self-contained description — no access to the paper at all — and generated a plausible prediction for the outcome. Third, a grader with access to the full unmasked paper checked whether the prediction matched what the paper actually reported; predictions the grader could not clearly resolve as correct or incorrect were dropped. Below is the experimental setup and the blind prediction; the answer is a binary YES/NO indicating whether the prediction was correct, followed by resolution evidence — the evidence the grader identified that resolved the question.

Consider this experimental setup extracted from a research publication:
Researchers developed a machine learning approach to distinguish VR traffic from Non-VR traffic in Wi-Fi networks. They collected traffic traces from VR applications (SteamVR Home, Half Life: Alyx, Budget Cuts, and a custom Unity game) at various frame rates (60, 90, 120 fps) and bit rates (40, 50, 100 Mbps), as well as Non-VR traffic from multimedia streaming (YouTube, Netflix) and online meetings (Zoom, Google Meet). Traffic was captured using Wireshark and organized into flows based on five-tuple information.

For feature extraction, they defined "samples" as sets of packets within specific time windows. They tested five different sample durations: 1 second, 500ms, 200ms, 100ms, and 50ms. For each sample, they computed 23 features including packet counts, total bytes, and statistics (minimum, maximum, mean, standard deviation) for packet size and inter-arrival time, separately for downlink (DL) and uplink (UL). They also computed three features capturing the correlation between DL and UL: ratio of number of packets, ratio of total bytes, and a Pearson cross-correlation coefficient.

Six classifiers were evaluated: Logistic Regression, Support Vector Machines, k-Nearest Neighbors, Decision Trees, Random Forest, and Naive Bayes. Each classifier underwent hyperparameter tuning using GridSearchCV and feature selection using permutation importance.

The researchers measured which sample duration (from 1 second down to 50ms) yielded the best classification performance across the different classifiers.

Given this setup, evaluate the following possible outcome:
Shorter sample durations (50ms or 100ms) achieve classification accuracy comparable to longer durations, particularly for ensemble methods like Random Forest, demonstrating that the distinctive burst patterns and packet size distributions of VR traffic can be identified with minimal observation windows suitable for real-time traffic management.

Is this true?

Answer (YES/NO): NO